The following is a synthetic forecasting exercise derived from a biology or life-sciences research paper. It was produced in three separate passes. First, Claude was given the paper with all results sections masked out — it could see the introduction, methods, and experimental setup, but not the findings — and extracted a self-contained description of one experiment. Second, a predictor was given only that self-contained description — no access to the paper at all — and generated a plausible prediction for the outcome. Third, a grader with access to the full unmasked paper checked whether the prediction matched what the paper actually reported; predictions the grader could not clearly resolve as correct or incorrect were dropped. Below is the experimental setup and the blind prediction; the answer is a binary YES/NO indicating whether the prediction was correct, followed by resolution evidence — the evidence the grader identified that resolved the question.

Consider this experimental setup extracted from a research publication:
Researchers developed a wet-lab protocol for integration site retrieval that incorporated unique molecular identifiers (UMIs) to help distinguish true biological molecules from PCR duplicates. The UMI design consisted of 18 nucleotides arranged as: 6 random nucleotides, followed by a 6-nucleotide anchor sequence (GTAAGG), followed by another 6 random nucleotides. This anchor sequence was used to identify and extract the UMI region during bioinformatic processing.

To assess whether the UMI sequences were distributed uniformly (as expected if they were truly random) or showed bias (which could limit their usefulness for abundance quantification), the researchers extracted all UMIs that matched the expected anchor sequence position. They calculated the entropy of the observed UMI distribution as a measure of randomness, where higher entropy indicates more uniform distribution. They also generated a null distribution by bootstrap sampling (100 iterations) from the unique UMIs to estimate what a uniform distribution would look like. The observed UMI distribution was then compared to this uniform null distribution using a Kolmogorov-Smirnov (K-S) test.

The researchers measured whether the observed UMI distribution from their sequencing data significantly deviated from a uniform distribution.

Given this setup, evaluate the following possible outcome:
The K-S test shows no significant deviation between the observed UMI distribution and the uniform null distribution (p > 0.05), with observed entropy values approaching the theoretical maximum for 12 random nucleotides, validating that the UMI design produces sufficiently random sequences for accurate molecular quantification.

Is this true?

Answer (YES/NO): NO